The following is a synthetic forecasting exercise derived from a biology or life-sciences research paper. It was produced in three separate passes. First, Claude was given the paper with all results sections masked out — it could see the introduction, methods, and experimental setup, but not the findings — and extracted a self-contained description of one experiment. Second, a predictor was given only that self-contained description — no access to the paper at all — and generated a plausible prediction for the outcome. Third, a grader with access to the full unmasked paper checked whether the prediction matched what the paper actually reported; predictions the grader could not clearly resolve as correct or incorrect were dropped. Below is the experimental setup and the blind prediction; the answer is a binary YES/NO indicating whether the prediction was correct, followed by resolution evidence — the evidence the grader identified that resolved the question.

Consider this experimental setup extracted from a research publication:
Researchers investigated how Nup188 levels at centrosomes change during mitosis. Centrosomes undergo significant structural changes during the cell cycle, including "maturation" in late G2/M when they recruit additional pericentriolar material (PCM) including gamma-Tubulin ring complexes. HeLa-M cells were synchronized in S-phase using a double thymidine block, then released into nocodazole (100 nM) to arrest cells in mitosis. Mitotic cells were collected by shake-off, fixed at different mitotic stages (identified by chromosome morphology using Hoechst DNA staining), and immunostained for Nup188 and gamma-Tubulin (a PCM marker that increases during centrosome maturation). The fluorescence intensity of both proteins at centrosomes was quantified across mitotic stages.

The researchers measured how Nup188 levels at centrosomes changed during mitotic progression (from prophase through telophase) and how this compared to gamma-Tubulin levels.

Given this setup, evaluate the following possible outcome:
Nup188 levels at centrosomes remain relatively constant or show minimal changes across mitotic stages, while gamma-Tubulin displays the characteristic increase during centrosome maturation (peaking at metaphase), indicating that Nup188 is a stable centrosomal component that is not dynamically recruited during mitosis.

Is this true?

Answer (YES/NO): NO